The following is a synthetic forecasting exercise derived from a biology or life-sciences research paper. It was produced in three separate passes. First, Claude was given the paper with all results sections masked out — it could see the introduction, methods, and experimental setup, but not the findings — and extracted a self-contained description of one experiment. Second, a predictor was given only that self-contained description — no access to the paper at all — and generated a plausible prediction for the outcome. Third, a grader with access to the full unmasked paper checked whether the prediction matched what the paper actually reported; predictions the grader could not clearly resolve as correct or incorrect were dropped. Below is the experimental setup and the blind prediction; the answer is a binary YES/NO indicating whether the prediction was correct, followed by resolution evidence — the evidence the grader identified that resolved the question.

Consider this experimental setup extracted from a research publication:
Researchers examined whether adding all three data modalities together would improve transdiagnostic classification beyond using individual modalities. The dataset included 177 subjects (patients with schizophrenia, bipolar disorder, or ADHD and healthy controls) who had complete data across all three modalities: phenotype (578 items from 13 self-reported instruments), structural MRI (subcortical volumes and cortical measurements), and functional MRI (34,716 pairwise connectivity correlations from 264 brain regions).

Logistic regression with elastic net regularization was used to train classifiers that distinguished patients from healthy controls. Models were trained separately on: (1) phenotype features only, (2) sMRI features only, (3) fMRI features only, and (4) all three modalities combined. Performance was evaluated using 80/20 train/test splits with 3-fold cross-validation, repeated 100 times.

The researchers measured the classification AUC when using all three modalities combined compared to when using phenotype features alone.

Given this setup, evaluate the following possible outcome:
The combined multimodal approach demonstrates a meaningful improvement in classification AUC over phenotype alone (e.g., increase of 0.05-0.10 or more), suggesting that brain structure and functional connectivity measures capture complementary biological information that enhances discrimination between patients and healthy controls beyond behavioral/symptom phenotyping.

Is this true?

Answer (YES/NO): NO